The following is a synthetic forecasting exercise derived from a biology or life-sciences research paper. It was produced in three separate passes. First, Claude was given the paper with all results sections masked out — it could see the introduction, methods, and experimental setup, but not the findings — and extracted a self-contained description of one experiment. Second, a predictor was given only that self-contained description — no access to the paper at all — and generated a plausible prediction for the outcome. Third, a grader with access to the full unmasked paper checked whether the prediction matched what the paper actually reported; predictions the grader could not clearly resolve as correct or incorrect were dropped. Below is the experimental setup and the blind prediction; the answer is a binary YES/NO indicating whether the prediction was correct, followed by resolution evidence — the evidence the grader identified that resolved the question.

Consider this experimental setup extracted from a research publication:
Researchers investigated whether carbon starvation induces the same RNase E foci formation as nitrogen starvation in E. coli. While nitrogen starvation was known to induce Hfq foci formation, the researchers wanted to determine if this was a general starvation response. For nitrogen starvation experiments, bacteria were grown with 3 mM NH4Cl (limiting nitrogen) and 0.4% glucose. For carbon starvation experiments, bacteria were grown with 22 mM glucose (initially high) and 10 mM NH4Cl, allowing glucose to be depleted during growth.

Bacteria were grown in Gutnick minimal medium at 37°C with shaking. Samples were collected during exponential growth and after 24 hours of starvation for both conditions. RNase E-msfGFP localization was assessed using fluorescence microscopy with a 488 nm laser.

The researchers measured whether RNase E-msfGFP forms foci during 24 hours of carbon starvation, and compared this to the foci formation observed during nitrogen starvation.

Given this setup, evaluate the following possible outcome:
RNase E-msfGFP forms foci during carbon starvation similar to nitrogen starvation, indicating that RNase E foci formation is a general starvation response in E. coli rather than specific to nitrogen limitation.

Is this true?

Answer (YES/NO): NO